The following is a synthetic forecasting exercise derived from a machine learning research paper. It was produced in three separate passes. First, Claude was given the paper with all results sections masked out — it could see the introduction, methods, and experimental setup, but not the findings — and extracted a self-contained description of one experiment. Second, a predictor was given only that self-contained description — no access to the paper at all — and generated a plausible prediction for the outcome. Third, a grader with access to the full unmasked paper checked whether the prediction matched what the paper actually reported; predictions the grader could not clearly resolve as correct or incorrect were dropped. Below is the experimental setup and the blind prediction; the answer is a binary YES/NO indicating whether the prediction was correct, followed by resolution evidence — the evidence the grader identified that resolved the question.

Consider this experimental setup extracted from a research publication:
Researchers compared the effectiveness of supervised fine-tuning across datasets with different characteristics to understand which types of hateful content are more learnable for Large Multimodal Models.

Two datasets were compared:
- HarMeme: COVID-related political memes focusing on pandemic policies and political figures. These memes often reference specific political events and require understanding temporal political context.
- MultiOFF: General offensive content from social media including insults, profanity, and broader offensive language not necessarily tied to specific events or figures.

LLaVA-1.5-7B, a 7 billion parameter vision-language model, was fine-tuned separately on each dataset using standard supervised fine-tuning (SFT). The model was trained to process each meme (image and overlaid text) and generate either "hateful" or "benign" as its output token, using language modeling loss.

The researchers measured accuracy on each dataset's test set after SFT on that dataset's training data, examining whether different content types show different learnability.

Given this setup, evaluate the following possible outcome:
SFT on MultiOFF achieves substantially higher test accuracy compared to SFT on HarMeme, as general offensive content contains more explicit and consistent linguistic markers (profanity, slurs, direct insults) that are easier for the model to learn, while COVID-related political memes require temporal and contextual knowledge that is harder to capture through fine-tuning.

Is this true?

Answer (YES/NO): NO